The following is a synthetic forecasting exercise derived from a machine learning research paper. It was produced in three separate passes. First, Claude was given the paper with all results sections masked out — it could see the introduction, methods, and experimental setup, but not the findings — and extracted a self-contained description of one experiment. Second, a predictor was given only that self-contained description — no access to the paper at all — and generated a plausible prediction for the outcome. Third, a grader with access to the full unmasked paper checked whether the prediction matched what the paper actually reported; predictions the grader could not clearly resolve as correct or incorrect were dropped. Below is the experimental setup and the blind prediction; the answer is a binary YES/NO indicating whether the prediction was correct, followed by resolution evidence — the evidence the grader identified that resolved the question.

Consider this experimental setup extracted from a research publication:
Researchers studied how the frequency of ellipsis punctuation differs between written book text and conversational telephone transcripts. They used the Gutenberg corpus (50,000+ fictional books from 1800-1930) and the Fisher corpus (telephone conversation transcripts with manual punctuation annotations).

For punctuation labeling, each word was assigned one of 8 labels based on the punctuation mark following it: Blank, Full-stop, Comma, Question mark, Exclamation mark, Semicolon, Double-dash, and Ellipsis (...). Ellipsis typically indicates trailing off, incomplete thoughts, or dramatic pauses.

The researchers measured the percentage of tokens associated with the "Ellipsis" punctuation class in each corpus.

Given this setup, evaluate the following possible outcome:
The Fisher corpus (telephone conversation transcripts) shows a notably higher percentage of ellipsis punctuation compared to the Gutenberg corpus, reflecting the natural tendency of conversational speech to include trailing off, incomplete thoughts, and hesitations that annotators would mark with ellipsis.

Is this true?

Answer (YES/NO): YES